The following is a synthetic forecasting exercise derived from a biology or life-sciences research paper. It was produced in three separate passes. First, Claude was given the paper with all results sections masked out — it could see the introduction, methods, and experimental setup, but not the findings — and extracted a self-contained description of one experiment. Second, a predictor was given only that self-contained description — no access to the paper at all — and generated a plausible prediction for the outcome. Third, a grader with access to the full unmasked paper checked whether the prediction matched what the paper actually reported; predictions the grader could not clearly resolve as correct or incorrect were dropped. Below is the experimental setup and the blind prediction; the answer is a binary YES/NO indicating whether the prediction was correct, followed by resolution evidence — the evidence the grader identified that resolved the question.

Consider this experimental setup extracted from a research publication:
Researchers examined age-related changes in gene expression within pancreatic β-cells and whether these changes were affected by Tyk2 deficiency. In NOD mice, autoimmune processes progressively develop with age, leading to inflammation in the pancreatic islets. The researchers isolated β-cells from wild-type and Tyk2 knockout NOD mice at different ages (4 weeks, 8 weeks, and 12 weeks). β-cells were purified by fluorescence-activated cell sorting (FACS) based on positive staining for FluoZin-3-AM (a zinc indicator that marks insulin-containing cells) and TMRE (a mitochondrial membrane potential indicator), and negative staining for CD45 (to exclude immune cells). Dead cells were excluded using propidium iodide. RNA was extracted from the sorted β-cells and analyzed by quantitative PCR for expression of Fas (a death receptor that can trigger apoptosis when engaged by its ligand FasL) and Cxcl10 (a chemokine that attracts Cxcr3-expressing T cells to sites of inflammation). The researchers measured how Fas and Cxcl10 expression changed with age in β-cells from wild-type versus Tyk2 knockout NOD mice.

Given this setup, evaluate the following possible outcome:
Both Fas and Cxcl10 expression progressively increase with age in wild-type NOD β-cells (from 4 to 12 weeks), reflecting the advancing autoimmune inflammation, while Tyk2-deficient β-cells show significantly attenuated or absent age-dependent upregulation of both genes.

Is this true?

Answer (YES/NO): NO